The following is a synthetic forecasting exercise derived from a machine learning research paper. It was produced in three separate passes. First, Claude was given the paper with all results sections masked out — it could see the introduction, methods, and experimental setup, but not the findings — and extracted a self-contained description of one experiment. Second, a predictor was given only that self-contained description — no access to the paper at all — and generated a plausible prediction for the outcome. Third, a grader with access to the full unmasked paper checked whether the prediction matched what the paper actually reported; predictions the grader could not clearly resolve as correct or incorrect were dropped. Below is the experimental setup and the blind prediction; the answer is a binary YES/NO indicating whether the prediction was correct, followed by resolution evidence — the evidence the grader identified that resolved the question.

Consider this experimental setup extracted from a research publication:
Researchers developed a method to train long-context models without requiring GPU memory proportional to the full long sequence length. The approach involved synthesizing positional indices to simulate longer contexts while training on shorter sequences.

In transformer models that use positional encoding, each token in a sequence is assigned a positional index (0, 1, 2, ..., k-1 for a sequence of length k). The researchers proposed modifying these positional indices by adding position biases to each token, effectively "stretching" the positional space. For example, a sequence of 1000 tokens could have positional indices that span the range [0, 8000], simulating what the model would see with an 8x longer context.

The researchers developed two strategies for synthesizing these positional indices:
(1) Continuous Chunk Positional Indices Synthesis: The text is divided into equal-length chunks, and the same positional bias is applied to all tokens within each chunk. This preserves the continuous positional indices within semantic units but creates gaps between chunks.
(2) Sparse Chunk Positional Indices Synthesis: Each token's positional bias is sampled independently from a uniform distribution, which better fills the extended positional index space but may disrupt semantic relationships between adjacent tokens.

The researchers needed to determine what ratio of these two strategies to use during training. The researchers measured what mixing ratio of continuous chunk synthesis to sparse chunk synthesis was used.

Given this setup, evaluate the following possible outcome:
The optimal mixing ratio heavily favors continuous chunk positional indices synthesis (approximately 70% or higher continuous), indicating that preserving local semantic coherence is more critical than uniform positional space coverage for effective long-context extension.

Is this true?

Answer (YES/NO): YES